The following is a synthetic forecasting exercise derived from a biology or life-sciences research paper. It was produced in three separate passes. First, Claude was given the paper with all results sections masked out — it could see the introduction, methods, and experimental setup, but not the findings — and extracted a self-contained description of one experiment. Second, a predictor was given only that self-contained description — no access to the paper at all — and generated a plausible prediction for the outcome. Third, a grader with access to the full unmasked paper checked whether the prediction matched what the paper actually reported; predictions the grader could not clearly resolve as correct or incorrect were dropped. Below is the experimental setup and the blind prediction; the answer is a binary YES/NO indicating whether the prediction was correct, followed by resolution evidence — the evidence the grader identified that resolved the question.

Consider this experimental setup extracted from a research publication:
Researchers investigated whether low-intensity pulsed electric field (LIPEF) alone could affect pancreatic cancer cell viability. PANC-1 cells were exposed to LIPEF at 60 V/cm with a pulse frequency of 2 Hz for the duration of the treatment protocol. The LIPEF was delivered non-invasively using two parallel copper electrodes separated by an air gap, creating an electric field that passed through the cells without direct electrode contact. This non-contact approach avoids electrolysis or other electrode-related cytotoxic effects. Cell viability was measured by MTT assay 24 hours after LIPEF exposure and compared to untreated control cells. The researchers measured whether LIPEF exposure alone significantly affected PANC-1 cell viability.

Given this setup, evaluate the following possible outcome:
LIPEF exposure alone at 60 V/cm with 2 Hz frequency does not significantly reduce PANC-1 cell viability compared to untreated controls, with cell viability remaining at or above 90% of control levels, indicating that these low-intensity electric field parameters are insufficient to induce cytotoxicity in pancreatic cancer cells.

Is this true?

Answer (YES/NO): YES